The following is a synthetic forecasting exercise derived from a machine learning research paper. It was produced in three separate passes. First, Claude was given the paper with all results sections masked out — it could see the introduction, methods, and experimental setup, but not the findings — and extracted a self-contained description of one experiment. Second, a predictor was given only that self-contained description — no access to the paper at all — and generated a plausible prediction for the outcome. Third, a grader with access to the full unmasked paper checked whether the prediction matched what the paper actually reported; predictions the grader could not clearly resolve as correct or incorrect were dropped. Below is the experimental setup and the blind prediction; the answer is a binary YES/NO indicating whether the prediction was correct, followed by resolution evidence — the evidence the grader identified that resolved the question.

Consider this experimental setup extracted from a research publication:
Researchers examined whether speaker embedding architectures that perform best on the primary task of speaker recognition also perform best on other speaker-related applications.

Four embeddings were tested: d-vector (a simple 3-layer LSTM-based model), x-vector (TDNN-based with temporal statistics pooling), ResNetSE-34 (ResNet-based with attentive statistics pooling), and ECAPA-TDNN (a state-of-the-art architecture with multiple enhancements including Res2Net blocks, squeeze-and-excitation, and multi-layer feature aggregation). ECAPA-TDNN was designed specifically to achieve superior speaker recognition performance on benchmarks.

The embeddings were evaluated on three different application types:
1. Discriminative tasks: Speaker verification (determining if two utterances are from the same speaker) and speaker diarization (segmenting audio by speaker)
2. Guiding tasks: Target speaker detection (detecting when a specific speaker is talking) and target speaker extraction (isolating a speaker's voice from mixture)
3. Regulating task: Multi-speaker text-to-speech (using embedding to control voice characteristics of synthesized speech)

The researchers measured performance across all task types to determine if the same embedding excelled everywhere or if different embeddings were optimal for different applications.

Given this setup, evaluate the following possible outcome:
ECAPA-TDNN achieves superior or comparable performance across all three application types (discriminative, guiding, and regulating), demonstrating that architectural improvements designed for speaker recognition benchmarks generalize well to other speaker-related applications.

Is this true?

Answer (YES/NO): NO